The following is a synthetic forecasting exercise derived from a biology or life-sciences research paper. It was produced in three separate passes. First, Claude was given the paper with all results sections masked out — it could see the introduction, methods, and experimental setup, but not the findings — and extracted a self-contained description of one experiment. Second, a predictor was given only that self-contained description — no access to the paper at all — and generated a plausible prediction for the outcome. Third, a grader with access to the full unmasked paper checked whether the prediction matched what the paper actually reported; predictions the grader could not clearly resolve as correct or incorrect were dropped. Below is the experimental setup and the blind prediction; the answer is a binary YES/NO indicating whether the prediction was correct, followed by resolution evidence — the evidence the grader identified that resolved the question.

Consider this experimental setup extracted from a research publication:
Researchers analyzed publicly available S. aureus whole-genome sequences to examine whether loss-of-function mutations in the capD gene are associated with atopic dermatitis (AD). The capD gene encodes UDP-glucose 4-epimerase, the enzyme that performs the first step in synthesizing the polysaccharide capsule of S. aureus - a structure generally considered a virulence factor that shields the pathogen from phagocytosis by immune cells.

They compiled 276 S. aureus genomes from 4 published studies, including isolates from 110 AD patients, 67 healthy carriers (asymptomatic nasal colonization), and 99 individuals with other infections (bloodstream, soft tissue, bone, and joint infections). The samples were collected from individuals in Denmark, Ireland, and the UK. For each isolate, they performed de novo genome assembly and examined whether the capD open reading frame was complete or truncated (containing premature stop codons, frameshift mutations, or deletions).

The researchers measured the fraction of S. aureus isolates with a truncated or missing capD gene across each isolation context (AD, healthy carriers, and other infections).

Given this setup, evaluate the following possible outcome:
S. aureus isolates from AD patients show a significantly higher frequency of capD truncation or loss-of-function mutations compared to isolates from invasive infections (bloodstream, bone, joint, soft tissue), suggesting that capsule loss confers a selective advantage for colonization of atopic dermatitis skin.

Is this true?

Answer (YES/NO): YES